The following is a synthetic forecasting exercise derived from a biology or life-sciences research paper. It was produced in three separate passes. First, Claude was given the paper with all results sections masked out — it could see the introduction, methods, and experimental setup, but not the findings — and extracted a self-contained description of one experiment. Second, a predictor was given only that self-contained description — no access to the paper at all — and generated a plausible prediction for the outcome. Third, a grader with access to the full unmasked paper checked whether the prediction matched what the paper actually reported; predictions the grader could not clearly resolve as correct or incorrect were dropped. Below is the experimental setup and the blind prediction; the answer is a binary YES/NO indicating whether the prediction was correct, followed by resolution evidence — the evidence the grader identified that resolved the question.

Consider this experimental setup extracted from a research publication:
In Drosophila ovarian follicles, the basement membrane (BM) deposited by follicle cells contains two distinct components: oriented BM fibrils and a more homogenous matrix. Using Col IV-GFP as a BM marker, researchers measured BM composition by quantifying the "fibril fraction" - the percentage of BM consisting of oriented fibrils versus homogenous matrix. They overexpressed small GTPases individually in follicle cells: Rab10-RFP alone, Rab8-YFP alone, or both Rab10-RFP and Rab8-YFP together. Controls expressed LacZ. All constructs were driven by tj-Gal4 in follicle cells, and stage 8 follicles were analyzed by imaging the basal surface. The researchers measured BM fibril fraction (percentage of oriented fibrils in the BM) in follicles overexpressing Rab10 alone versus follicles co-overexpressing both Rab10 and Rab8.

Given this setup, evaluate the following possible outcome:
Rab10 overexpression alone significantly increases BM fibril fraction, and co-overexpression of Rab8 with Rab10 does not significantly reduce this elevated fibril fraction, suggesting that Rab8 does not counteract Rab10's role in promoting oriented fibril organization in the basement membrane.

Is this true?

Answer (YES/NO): NO